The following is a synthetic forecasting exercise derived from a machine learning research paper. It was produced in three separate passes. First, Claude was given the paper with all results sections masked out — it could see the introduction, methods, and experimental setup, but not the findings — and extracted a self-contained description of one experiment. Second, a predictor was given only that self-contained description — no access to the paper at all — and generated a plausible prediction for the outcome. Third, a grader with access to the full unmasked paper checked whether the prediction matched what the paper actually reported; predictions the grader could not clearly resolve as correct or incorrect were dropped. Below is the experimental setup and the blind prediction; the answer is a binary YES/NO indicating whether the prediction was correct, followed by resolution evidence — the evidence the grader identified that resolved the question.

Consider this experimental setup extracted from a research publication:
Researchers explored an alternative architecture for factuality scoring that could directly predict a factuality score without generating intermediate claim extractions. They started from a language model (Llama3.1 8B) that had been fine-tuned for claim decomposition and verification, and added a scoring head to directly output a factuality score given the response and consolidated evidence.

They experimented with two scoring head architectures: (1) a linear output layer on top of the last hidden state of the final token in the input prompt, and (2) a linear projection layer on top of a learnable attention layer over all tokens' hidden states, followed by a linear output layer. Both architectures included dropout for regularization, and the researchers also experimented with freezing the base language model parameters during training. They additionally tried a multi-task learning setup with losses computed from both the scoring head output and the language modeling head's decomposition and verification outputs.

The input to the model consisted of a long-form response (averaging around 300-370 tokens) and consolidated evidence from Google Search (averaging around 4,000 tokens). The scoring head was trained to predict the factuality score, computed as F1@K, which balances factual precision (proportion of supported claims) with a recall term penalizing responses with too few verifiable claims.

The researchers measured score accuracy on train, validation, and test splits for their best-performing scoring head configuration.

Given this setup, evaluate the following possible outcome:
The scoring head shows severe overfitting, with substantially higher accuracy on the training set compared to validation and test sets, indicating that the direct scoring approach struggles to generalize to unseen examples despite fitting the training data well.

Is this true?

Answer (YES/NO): YES